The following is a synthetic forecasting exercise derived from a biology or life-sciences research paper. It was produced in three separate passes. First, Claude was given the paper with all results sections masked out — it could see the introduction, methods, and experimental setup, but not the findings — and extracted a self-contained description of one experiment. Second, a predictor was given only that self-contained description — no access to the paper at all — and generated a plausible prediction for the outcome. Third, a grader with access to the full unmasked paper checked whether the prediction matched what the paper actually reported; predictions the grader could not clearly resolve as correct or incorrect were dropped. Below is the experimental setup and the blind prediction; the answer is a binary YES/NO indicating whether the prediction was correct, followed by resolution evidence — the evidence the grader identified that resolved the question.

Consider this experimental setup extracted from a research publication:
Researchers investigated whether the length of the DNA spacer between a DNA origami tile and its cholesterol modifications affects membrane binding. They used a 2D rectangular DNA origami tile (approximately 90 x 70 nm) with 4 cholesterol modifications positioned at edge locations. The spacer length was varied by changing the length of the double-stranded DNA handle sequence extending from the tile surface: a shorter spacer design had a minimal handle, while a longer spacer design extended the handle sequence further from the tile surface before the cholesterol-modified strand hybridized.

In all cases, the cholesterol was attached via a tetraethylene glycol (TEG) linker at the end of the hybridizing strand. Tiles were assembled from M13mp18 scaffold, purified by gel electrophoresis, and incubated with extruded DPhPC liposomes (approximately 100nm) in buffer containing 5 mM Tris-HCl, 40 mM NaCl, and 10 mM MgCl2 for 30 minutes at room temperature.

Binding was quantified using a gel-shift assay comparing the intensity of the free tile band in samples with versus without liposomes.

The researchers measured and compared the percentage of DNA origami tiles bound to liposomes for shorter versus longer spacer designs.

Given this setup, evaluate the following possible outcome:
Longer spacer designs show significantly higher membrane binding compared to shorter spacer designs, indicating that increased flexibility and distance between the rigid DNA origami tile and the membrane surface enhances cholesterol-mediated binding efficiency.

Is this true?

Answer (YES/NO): YES